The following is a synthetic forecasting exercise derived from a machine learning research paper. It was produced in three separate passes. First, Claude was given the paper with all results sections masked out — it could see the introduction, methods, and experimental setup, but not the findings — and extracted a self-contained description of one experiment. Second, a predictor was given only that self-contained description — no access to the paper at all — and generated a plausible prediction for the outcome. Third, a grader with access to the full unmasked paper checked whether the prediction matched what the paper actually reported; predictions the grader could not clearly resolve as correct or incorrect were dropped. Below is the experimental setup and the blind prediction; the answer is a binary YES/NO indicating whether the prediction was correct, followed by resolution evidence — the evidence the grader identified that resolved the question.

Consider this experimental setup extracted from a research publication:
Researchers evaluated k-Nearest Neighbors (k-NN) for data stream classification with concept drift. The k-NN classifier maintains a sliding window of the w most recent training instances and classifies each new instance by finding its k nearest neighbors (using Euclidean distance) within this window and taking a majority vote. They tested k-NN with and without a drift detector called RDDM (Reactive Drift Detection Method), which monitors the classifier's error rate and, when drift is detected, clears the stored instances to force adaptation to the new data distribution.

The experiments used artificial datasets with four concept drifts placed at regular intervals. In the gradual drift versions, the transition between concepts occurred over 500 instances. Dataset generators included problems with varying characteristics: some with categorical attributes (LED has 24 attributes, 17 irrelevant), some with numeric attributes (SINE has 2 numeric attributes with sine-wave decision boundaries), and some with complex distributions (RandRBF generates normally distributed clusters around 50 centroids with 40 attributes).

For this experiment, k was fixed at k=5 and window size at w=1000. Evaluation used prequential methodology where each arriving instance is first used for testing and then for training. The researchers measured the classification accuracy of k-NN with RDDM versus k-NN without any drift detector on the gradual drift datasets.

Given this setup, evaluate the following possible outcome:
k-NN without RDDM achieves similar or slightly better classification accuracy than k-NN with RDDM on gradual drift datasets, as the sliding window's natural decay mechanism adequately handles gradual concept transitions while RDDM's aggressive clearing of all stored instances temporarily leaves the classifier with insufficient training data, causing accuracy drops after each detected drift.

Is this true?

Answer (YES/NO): NO